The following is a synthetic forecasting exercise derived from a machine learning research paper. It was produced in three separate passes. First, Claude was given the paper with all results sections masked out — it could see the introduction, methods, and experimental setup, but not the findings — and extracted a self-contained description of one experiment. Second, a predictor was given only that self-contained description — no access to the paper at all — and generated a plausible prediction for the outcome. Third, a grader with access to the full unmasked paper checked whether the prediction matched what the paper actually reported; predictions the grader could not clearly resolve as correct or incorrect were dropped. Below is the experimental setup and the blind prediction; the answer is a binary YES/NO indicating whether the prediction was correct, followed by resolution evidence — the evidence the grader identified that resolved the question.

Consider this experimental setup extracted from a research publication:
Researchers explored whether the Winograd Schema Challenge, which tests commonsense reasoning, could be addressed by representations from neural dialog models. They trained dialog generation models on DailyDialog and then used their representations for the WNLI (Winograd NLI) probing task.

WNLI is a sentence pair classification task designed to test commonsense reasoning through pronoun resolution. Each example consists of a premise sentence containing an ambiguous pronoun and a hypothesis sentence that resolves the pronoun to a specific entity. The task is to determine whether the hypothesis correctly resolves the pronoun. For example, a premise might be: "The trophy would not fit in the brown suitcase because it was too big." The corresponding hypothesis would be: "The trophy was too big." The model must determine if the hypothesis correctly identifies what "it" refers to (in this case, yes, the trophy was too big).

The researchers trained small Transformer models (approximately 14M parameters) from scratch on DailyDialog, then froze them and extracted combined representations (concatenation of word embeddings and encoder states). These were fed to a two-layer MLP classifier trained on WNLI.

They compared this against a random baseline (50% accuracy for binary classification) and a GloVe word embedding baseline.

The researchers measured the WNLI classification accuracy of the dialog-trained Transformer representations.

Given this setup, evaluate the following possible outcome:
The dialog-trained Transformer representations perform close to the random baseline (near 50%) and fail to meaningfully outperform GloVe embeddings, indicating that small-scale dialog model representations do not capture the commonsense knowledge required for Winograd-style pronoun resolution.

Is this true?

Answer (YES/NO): YES